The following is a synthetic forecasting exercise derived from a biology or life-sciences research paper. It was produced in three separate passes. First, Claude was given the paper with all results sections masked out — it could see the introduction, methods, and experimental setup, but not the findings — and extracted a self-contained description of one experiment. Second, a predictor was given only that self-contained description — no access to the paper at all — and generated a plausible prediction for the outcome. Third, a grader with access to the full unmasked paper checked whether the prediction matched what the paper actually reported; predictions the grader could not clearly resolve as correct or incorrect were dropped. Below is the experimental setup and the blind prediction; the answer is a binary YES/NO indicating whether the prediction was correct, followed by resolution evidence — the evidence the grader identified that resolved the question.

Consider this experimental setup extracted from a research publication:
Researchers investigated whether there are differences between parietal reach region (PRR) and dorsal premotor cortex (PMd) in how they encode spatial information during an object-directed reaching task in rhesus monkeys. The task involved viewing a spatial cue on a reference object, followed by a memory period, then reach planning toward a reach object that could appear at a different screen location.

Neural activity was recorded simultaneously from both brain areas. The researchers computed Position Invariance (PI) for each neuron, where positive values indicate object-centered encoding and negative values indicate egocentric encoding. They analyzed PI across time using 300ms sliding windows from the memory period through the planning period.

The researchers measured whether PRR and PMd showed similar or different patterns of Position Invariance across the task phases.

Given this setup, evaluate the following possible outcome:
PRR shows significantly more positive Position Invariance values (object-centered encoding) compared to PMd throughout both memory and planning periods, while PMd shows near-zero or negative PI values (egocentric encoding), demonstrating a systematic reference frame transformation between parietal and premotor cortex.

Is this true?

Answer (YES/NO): NO